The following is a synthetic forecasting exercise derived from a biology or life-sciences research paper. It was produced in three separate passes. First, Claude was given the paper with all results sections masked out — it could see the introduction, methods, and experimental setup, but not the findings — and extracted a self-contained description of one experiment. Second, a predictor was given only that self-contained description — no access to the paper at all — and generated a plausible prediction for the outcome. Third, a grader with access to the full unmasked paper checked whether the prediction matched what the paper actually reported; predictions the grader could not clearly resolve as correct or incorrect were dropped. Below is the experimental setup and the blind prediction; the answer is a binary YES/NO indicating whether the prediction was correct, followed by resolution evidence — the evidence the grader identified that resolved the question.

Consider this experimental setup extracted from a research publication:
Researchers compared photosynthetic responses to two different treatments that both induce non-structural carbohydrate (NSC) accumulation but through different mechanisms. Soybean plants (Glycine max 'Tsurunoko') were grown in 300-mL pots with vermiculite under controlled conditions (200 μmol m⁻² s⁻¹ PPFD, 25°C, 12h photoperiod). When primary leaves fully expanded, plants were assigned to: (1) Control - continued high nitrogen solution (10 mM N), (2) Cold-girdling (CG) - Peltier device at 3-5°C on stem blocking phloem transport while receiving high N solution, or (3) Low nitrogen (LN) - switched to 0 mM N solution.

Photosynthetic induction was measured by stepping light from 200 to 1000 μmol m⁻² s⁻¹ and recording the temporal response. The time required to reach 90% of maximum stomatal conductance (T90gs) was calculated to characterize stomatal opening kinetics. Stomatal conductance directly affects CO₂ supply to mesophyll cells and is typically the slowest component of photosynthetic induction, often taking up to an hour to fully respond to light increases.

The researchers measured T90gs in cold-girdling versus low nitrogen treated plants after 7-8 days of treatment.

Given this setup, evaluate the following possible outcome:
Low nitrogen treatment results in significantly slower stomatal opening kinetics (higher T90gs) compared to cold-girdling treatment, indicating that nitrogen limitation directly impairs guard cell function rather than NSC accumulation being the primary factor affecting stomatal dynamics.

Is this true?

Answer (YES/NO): NO